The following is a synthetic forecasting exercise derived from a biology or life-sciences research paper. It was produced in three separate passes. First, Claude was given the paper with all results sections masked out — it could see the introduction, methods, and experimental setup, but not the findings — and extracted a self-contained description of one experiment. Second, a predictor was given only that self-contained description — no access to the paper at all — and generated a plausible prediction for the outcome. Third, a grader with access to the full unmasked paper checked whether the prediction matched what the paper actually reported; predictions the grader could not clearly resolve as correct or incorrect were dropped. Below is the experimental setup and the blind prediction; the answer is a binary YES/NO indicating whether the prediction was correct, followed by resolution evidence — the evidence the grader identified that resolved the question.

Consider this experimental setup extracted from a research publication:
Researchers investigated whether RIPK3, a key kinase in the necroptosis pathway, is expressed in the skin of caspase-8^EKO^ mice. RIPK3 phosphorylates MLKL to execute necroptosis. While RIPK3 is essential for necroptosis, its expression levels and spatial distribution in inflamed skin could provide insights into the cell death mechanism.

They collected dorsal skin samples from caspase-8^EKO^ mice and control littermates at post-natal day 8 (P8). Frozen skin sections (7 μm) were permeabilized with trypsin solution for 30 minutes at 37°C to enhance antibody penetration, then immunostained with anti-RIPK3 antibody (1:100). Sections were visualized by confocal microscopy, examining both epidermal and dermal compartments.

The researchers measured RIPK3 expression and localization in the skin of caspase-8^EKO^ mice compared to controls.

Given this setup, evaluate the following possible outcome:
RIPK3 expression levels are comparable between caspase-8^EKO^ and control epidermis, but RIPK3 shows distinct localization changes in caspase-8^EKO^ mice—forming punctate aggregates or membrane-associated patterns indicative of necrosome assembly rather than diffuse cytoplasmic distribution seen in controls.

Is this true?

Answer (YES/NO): NO